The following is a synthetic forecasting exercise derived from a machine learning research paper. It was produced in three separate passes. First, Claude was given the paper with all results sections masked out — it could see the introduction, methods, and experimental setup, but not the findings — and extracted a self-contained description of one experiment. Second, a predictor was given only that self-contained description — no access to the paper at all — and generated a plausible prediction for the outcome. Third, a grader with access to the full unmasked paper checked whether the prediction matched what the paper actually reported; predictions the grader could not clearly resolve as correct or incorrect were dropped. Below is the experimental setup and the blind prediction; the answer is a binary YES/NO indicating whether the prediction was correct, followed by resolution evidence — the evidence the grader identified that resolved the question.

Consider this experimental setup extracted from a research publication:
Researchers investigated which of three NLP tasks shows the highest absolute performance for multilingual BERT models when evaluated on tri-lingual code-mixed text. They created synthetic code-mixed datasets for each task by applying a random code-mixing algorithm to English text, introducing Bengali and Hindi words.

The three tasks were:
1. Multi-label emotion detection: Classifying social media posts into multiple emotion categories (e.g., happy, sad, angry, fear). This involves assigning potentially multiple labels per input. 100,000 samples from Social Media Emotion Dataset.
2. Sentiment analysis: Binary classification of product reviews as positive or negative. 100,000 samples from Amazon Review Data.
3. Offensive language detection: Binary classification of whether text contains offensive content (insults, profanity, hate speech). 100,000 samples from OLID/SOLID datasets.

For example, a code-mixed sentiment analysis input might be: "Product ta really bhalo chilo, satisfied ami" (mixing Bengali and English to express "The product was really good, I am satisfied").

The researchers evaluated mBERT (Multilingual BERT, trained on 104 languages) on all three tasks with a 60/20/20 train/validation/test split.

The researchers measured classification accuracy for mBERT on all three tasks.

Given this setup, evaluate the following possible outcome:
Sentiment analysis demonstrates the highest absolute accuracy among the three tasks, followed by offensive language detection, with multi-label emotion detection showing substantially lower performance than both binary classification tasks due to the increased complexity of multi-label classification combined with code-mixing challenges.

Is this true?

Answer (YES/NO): NO